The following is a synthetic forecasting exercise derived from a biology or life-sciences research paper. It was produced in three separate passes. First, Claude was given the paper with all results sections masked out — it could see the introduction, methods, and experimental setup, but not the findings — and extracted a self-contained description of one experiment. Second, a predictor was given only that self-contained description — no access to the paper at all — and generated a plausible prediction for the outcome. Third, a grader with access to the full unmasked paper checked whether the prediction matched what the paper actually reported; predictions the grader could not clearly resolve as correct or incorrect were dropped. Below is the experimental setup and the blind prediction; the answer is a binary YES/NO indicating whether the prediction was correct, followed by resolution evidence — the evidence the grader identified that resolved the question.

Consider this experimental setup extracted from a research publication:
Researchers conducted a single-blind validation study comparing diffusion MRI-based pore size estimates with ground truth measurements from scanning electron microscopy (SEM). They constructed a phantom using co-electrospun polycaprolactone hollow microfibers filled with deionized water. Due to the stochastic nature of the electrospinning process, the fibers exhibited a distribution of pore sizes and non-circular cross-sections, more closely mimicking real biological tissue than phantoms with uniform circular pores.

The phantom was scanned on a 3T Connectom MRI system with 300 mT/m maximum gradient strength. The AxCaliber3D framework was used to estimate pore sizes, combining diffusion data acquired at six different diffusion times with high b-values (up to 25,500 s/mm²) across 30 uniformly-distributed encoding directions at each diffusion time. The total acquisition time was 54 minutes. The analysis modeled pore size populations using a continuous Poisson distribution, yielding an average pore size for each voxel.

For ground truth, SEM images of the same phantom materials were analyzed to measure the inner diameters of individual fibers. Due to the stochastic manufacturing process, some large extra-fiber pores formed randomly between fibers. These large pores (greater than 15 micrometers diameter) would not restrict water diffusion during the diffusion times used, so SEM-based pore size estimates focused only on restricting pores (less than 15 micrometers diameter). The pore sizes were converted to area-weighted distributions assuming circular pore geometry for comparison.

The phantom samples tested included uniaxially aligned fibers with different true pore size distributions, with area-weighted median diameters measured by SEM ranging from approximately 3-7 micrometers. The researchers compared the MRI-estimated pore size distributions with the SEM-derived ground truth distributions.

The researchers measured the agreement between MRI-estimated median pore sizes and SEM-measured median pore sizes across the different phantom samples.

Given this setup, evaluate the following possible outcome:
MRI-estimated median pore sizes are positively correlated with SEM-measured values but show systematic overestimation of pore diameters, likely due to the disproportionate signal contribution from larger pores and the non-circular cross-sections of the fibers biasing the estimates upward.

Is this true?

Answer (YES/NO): NO